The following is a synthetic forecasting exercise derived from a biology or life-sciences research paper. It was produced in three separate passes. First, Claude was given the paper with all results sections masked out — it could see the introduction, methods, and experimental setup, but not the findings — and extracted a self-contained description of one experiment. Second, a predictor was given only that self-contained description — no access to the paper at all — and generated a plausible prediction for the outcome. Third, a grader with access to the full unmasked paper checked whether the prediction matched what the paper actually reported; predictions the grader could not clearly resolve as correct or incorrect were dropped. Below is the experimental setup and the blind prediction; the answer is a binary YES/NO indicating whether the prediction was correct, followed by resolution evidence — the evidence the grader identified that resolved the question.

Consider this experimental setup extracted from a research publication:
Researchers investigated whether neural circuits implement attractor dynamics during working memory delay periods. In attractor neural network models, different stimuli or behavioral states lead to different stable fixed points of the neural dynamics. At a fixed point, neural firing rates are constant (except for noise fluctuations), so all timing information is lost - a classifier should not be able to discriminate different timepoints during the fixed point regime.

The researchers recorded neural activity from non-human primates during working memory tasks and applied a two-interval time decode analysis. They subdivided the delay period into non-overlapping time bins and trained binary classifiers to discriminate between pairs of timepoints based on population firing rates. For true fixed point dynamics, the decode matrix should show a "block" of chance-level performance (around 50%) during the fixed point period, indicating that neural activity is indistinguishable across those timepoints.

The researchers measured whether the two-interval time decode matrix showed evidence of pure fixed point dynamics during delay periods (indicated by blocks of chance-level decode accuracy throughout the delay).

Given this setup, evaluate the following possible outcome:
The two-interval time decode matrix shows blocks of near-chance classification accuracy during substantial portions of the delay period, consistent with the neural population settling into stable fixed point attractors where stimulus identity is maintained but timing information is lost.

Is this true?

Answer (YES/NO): NO